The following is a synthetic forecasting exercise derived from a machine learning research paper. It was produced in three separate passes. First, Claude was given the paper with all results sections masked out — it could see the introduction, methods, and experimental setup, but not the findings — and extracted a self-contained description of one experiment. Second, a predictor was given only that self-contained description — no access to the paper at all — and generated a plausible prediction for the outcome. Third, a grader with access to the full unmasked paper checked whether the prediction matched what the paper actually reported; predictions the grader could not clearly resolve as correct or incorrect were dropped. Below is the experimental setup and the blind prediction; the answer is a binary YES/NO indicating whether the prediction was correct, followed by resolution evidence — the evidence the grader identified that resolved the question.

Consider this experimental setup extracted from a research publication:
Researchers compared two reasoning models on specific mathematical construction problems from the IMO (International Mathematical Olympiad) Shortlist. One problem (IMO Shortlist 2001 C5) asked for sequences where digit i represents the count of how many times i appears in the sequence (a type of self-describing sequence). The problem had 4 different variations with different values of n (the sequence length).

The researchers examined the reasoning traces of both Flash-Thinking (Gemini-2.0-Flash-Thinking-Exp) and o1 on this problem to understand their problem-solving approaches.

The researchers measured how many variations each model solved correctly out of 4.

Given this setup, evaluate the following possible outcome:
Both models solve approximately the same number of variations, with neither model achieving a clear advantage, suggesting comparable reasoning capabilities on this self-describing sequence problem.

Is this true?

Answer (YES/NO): NO